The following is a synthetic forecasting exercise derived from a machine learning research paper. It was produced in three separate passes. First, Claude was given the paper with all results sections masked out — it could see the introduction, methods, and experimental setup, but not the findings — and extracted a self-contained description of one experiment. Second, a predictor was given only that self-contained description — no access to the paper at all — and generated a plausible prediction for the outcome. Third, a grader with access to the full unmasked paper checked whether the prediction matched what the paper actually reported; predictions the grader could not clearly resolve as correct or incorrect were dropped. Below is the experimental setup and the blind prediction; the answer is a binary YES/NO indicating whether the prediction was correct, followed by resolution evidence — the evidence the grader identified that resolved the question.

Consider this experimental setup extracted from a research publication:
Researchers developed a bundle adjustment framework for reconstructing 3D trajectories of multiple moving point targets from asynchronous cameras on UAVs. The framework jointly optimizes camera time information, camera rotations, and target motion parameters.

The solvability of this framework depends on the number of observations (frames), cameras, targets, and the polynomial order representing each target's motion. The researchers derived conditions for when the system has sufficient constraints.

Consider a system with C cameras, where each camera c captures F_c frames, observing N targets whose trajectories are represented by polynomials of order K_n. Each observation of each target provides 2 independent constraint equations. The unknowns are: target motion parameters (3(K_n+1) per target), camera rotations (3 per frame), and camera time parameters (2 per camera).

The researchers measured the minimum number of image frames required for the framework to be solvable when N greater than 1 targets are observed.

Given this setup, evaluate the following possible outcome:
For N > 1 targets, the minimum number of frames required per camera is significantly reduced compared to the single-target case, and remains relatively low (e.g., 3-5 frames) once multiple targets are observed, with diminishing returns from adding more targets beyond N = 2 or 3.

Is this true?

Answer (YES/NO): NO